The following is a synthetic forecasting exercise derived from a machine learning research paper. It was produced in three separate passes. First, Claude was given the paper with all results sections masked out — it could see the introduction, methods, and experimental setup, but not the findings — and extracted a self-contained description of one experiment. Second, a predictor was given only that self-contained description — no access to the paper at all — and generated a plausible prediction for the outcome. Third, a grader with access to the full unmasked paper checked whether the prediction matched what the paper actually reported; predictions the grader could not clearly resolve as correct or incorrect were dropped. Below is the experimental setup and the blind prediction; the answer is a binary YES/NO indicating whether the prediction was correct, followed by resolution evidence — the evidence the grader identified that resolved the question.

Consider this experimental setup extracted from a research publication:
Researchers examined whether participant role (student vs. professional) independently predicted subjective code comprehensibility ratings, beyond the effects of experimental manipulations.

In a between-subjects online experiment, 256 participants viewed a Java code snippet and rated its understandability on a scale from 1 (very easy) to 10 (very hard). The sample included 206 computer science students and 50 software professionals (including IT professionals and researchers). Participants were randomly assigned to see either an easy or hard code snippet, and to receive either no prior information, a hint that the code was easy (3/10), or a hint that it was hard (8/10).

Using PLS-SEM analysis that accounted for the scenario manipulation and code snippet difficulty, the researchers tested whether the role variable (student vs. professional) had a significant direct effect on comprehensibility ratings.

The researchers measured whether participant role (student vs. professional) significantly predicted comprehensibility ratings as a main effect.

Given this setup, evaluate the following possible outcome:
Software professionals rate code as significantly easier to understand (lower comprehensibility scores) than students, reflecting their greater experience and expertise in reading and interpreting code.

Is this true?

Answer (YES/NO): NO